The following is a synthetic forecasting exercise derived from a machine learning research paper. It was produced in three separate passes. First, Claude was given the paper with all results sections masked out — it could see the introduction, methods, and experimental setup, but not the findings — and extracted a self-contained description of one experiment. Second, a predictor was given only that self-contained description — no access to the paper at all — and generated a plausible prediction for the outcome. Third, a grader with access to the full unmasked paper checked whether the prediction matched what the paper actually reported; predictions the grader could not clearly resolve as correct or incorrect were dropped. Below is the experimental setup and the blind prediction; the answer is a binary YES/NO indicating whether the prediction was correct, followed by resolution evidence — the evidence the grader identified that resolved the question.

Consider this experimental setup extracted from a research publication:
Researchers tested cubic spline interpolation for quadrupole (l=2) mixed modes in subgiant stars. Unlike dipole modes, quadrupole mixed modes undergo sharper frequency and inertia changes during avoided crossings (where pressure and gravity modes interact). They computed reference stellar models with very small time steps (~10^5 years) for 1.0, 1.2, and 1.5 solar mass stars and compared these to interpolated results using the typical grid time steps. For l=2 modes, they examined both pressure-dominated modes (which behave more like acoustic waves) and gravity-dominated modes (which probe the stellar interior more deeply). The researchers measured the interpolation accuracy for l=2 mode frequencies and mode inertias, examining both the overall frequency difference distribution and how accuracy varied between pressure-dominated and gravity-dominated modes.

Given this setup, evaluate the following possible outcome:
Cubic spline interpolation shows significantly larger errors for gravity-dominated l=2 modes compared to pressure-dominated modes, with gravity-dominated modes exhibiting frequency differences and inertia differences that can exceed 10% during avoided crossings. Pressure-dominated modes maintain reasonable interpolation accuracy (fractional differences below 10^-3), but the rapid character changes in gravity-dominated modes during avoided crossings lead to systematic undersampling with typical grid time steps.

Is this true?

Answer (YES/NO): NO